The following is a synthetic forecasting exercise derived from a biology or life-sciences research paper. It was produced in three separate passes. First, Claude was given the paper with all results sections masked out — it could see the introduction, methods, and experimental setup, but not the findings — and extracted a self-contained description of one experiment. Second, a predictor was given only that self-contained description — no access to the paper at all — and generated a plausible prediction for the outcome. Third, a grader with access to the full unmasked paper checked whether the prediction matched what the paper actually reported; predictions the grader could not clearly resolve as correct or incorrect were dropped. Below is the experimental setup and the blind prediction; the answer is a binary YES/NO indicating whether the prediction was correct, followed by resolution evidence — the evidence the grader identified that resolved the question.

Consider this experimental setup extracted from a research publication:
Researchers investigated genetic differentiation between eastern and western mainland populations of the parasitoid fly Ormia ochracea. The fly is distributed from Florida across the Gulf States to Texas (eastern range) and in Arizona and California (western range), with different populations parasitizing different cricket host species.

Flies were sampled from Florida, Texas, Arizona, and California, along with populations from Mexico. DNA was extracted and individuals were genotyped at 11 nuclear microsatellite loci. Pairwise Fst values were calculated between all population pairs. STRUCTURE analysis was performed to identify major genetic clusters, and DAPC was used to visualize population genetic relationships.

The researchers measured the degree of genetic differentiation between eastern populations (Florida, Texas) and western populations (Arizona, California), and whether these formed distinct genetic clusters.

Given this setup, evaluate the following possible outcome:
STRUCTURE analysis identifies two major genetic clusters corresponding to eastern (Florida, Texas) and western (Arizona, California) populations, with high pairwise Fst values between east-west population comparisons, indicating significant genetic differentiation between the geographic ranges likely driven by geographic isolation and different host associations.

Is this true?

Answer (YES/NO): NO